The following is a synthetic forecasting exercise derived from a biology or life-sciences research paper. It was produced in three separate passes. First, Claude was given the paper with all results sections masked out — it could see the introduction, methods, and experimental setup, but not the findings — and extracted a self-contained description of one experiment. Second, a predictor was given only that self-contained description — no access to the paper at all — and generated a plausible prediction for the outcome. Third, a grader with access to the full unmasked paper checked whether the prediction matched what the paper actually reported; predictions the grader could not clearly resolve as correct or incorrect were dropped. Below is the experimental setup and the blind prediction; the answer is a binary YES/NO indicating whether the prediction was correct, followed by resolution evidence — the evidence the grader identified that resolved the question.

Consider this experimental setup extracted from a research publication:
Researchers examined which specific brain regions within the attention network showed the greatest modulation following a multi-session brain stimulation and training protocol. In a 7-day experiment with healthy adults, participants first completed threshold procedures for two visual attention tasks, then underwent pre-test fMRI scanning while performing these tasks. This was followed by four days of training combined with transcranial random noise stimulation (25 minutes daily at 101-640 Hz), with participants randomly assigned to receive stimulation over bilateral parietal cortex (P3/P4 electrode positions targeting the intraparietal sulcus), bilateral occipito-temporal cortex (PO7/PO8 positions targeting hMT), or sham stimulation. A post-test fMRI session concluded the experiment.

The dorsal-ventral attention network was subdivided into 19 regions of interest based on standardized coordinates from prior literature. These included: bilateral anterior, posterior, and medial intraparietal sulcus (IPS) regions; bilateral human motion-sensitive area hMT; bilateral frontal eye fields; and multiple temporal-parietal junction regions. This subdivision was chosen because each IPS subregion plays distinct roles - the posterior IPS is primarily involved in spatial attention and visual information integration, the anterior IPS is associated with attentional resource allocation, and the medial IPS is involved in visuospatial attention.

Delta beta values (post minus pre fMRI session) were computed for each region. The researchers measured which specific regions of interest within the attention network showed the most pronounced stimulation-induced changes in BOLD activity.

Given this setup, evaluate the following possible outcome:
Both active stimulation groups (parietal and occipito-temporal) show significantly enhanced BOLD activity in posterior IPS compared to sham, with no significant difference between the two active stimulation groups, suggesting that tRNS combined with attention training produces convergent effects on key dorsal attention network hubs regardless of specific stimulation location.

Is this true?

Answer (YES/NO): NO